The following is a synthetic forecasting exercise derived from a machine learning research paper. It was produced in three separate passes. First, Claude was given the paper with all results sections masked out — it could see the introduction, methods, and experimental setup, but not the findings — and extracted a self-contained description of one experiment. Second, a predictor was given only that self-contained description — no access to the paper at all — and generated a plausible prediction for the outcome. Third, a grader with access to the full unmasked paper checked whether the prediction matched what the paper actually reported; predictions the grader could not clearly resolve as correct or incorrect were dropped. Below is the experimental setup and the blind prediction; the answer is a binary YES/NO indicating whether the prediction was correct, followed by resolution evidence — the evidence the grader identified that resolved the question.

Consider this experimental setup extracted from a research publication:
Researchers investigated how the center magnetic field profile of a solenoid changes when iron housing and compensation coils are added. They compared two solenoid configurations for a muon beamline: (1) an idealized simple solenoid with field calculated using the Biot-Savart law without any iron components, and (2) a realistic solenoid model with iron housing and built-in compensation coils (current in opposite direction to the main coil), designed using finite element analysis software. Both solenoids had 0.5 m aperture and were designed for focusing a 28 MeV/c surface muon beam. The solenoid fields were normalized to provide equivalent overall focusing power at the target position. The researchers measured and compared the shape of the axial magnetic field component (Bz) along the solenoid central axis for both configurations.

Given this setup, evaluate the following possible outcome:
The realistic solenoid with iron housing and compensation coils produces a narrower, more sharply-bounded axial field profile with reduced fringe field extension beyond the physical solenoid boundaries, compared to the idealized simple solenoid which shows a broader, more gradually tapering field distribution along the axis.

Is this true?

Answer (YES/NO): YES